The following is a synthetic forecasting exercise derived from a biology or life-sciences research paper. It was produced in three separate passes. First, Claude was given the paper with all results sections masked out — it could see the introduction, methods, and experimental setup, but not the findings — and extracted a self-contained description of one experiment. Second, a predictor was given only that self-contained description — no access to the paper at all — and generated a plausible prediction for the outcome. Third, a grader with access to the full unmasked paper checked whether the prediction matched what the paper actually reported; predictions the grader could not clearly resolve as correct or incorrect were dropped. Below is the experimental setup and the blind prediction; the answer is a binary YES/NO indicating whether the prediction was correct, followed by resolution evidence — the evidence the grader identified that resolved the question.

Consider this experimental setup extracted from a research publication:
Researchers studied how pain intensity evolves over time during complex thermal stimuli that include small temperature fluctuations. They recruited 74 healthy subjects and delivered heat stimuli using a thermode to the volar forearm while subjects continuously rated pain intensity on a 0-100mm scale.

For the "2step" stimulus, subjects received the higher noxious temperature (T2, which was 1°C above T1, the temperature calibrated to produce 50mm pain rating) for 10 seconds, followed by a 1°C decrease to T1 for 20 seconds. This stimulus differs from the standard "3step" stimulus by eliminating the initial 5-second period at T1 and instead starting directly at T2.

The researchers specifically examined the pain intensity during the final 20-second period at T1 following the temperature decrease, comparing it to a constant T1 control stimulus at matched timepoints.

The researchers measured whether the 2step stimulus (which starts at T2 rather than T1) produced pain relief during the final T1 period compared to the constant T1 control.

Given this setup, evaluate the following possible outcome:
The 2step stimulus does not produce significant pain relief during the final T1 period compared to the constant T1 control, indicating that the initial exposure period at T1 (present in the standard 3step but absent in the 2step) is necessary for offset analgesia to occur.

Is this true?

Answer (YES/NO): NO